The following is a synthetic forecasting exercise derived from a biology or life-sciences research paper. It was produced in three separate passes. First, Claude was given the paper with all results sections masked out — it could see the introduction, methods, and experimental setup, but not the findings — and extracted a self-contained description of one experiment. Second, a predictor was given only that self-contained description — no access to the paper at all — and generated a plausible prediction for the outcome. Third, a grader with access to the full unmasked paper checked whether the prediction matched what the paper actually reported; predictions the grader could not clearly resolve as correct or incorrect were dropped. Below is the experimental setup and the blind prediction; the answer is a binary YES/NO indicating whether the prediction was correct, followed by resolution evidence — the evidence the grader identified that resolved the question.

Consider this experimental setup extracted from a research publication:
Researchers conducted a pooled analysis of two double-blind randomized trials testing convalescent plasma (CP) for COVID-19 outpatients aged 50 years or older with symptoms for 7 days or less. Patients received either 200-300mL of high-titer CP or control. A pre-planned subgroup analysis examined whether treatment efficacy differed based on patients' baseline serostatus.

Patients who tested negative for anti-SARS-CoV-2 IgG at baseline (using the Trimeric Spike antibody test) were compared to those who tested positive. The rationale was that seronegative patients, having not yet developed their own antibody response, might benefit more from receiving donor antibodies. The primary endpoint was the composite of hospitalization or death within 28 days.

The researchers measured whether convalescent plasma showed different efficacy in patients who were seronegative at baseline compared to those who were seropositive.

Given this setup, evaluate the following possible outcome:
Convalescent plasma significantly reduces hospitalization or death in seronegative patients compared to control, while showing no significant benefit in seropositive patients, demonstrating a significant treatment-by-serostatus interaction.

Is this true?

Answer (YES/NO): NO